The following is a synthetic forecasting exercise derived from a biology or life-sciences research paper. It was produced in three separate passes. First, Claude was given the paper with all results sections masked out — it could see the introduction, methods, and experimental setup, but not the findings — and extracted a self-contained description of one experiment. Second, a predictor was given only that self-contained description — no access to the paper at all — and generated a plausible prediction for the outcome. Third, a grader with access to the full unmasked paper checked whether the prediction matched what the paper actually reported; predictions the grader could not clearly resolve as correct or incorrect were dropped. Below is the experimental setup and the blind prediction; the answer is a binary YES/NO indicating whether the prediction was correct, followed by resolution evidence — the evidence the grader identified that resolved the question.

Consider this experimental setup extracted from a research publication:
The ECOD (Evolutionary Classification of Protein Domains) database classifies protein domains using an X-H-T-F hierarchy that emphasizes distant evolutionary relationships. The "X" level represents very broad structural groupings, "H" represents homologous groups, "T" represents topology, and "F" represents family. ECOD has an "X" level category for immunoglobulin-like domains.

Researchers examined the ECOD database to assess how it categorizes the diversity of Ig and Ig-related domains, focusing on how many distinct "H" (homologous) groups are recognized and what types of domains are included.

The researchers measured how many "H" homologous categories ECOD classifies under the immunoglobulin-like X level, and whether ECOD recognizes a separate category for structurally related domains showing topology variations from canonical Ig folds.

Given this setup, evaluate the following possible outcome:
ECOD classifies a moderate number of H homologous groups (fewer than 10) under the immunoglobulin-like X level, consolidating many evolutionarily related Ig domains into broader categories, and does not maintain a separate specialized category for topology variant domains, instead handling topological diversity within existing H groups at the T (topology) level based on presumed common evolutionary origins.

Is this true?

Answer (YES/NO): NO